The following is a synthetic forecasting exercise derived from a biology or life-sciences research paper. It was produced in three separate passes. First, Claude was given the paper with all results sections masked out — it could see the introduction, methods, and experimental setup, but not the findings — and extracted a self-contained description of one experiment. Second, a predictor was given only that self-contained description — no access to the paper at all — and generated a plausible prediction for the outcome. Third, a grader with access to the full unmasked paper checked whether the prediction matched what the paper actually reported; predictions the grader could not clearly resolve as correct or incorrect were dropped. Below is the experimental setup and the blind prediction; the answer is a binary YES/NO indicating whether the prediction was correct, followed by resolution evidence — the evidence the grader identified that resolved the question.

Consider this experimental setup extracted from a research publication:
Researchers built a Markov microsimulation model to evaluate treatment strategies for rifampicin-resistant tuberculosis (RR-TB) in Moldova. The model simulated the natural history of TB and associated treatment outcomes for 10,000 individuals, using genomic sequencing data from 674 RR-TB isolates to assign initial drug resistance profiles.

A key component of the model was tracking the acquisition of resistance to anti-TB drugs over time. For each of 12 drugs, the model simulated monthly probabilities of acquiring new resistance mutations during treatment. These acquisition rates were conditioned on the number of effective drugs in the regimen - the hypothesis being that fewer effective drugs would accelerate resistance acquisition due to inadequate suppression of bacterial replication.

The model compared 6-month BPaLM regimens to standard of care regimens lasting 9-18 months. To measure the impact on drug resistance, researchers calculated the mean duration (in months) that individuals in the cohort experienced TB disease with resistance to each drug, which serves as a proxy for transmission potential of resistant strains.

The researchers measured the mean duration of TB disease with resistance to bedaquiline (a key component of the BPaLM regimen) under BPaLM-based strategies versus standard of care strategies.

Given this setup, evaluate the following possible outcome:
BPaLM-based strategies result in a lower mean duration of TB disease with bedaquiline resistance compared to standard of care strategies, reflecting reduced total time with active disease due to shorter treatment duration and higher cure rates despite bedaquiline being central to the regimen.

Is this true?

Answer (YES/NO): YES